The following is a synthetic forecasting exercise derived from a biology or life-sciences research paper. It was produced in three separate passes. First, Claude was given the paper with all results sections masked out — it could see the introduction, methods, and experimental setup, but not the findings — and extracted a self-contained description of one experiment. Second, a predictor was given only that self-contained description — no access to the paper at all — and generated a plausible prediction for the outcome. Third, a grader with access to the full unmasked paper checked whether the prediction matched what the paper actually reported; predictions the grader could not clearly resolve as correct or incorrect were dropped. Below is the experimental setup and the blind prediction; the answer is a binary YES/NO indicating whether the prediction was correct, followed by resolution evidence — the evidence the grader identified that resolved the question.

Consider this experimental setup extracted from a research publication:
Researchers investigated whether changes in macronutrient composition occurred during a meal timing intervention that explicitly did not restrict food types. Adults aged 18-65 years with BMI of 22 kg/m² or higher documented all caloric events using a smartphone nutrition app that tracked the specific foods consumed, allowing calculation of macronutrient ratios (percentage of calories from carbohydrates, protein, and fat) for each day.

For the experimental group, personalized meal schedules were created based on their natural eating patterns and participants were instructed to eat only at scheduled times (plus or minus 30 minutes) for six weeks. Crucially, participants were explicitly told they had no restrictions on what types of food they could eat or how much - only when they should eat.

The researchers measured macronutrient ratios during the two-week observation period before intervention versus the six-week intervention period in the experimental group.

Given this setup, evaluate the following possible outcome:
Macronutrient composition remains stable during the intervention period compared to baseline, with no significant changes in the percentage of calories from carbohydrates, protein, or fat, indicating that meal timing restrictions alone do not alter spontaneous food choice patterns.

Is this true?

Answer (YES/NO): YES